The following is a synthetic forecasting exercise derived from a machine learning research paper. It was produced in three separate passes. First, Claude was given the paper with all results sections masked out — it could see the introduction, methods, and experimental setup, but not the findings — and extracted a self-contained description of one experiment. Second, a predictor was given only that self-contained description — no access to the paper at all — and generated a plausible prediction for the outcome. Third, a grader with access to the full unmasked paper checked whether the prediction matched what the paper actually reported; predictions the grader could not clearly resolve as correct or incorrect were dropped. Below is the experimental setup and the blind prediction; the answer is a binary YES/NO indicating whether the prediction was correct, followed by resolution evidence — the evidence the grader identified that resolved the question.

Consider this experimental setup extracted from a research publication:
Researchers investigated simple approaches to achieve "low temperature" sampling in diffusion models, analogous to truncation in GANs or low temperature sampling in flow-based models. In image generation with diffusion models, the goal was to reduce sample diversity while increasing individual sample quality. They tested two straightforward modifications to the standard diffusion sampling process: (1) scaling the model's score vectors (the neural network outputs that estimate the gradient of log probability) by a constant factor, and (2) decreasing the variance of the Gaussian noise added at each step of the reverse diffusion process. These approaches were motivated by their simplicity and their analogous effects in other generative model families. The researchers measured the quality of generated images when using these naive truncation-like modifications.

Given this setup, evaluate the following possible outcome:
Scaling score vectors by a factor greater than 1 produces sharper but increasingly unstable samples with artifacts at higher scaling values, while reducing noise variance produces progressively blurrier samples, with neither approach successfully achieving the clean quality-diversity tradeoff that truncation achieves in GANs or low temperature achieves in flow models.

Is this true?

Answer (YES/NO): NO